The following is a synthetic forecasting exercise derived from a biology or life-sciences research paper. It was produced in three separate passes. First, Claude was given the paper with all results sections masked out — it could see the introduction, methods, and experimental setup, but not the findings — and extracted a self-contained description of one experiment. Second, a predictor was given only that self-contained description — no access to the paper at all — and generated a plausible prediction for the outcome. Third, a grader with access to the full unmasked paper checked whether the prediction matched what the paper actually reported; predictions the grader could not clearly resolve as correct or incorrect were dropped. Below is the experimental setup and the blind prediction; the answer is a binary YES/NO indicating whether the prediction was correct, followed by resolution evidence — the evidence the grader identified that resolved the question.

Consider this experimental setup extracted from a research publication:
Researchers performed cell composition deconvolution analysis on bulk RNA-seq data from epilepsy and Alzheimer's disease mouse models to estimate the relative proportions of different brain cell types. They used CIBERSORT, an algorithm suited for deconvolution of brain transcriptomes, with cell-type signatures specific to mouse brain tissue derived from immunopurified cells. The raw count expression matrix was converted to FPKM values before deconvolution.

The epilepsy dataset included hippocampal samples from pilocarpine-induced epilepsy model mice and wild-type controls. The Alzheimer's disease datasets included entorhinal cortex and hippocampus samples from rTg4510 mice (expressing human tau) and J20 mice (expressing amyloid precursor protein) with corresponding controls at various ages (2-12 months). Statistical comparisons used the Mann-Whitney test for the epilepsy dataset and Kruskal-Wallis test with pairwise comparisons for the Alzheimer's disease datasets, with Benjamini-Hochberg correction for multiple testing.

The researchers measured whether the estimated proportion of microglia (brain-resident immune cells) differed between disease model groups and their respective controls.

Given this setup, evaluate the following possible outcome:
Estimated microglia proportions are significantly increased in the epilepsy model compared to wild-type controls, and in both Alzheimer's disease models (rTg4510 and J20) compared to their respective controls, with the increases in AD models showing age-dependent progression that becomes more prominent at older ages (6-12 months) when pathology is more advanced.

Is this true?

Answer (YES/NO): NO